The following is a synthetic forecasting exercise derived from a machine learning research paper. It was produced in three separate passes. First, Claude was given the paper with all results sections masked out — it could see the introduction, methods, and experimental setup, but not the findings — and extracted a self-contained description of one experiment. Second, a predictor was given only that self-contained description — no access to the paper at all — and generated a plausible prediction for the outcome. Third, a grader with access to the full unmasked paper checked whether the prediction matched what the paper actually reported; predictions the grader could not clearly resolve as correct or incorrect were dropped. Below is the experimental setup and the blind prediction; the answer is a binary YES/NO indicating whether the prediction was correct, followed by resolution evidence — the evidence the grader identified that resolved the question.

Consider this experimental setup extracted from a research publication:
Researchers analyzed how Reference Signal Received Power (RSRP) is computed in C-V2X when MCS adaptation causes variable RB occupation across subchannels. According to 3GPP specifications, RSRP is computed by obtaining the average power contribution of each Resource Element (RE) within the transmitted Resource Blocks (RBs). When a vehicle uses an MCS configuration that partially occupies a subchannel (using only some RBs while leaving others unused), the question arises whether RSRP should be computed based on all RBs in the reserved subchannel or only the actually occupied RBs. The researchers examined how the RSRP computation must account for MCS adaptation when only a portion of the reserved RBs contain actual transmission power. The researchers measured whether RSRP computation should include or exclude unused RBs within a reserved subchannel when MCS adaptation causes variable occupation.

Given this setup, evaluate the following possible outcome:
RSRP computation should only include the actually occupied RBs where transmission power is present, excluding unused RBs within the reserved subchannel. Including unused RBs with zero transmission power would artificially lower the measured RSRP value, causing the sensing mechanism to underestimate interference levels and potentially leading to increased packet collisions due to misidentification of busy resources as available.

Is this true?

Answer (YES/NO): YES